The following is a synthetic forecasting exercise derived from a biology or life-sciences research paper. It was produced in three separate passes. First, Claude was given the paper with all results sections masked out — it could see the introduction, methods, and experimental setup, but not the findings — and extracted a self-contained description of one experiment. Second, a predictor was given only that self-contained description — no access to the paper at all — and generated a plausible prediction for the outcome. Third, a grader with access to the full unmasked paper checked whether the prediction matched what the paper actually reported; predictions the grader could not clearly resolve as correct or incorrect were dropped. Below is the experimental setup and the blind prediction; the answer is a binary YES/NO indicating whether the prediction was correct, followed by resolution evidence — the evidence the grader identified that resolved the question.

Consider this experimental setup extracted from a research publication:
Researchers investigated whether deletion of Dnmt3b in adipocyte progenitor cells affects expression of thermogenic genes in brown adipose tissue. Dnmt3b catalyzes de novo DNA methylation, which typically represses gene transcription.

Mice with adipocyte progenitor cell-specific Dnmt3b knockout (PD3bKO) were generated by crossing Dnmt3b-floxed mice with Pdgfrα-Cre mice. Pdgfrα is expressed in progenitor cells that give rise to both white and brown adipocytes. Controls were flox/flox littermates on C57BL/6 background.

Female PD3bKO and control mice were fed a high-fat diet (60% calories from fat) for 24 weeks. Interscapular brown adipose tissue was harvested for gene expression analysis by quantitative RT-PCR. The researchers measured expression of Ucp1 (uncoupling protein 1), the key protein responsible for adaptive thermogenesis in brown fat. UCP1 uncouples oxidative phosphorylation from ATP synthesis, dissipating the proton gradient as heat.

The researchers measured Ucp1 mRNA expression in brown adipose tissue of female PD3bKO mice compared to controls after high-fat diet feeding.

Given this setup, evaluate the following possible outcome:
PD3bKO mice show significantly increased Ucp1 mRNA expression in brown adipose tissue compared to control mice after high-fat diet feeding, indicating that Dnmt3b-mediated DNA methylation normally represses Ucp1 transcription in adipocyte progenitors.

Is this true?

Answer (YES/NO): YES